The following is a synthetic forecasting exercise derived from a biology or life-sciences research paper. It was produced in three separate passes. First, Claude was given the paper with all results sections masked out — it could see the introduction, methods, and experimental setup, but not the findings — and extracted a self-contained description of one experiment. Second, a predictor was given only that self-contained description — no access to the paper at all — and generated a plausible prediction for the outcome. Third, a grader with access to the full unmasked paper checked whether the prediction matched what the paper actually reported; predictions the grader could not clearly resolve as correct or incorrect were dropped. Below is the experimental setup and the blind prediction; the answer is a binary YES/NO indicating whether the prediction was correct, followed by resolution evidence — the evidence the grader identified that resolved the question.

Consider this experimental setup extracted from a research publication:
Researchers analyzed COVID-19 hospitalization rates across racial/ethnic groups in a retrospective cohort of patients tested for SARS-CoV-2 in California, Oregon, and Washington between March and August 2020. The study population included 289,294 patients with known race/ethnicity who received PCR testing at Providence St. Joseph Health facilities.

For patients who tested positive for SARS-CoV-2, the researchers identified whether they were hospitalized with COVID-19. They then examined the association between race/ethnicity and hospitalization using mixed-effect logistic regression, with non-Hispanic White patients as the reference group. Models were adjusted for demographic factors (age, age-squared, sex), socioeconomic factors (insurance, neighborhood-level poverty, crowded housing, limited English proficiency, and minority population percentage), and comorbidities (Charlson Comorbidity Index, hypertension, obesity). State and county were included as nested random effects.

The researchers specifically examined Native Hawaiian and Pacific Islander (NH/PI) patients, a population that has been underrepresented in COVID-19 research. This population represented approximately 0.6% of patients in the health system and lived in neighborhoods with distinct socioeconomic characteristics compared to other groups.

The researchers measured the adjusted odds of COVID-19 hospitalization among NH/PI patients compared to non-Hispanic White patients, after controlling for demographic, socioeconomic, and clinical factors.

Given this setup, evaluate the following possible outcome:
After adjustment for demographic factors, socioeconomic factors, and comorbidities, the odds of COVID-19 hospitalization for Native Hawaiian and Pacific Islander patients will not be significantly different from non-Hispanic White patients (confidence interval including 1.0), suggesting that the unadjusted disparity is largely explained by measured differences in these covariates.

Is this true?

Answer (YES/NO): NO